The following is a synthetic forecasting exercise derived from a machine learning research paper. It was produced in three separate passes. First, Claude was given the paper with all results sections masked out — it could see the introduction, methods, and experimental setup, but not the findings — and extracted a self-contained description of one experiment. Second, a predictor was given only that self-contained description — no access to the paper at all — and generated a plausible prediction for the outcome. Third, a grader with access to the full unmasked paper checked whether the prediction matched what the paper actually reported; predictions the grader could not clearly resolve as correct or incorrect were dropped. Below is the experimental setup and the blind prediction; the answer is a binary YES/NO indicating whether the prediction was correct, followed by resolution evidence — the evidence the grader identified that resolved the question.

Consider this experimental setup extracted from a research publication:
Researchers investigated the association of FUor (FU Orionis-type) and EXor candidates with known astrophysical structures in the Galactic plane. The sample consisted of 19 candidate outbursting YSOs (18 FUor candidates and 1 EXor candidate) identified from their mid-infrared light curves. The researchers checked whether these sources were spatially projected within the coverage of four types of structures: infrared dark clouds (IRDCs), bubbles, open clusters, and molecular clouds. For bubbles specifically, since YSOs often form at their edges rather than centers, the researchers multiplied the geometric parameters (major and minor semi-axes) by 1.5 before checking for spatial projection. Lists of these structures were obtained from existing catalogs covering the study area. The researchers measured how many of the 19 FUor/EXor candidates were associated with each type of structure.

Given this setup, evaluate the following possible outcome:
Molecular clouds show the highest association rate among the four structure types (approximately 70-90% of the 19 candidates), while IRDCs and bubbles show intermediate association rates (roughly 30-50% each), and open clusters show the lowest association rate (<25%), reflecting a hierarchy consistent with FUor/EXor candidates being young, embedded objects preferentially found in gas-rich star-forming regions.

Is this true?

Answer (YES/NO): NO